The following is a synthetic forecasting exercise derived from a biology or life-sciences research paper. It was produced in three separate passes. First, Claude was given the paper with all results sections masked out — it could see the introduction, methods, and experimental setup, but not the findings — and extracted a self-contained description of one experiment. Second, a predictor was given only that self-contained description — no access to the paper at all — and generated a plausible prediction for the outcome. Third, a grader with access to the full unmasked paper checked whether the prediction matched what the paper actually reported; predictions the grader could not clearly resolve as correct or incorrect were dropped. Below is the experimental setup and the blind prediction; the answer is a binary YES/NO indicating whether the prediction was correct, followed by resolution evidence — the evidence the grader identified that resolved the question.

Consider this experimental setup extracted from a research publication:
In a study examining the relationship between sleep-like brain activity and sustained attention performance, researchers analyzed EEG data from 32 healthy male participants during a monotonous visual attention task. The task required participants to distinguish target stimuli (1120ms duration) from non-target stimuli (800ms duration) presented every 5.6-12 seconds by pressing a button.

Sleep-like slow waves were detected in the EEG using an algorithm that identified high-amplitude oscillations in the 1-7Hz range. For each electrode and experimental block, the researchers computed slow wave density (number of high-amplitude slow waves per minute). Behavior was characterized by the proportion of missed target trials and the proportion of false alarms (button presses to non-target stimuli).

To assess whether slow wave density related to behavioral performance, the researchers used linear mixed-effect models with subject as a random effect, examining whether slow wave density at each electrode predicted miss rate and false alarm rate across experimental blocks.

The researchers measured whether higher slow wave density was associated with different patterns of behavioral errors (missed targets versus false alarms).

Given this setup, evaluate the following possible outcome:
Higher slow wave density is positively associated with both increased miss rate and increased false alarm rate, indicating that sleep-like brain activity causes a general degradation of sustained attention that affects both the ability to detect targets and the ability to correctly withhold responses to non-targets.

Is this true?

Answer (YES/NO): NO